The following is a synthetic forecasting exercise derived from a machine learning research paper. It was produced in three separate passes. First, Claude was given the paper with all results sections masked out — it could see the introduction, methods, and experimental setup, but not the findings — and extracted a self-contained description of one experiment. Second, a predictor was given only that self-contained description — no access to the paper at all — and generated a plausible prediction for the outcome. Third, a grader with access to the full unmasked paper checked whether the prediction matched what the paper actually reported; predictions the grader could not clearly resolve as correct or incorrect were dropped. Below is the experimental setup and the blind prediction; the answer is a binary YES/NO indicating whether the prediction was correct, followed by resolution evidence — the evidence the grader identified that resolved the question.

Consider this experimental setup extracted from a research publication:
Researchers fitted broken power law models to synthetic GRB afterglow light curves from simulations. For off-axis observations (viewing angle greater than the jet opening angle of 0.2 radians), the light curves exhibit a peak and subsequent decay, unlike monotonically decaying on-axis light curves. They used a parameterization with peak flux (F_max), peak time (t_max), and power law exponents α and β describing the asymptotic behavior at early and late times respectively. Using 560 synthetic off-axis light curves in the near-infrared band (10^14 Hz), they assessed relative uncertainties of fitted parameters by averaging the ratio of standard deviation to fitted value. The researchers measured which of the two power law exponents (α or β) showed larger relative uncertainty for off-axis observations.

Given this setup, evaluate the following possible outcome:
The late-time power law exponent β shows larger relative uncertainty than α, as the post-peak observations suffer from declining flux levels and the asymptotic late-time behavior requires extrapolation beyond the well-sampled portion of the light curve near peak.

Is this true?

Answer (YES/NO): YES